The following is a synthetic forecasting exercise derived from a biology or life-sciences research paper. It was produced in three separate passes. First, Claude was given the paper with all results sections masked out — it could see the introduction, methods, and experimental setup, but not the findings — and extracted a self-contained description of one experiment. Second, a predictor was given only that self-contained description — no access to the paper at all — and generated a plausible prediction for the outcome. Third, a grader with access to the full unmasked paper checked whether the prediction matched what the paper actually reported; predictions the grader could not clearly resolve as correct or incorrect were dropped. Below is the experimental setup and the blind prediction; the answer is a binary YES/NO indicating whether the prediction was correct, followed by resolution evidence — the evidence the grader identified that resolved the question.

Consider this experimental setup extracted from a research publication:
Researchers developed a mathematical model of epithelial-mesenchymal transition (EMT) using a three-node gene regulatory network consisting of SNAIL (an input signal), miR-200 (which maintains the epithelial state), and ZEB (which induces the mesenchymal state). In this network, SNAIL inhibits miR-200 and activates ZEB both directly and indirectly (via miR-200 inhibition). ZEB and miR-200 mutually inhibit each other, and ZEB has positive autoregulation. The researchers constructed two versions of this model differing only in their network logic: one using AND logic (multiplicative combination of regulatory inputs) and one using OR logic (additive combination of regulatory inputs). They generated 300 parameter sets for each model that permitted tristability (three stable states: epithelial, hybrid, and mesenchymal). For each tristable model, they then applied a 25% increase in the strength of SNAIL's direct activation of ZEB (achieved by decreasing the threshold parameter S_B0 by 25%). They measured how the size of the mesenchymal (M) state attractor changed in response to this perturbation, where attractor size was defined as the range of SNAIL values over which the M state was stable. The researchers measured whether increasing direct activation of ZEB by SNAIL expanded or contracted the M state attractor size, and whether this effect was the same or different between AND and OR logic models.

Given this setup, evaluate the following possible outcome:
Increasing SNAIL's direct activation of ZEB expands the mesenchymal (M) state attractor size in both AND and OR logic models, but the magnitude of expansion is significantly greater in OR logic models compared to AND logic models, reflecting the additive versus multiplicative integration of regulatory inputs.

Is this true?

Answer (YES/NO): NO